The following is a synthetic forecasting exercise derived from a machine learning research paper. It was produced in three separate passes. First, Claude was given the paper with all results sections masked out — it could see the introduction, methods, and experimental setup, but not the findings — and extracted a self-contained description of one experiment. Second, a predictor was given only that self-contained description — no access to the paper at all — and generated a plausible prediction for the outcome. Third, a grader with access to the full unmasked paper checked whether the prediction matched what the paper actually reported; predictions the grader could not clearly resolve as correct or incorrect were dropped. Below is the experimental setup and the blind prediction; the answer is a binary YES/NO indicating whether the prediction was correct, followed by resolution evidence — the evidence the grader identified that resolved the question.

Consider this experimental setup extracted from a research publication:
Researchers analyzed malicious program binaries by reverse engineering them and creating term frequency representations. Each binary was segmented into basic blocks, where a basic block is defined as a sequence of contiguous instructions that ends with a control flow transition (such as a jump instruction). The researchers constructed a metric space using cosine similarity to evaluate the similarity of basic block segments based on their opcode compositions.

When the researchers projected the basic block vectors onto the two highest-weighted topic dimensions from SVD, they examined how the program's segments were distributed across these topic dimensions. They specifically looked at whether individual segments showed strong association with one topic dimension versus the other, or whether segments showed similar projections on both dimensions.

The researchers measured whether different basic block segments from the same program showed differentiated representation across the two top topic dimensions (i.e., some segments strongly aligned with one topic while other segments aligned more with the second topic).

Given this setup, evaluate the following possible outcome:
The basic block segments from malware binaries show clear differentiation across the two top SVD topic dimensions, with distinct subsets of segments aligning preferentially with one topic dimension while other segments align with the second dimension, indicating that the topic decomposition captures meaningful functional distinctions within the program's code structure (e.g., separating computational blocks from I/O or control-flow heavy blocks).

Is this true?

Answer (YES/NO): NO